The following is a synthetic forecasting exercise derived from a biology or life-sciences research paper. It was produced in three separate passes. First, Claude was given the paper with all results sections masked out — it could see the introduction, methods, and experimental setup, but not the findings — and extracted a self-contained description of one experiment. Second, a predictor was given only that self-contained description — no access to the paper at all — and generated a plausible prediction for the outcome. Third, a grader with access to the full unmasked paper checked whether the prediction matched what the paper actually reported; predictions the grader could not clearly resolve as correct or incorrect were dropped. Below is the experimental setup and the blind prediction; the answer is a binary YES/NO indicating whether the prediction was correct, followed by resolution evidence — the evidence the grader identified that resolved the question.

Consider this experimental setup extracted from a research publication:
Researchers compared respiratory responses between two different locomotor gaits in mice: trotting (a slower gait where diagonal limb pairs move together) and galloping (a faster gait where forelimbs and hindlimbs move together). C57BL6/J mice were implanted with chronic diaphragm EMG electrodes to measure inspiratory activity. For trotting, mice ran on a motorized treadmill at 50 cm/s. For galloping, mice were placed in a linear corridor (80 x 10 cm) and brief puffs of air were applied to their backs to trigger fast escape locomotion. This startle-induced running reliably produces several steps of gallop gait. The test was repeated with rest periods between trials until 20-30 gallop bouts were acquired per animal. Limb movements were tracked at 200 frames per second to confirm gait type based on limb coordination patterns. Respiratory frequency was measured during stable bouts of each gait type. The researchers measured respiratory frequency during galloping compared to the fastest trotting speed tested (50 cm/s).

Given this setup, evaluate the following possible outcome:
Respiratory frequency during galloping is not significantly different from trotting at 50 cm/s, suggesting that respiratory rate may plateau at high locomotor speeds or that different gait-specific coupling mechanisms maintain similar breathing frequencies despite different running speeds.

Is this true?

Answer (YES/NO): NO